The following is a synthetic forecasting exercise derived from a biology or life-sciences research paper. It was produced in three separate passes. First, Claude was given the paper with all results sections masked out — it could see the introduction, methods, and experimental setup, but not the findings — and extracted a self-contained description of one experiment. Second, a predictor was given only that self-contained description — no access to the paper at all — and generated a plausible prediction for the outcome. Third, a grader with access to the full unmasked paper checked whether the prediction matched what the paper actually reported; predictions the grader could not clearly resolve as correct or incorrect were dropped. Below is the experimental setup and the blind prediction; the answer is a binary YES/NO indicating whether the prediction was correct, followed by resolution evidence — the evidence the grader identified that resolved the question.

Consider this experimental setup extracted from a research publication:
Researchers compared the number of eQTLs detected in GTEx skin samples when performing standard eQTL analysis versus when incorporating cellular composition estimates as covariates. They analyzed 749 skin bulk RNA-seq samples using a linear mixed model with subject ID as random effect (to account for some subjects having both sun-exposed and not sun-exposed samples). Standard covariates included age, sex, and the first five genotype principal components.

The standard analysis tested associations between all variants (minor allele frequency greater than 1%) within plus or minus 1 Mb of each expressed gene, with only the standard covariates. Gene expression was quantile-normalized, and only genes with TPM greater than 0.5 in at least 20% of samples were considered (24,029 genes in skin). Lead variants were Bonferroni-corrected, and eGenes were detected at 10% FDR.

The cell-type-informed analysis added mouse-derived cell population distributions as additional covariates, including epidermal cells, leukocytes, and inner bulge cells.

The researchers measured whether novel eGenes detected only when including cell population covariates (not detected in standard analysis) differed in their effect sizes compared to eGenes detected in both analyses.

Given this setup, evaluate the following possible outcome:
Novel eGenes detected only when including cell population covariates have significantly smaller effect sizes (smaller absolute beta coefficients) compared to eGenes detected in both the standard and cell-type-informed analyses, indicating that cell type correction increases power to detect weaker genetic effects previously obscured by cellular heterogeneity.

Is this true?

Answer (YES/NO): YES